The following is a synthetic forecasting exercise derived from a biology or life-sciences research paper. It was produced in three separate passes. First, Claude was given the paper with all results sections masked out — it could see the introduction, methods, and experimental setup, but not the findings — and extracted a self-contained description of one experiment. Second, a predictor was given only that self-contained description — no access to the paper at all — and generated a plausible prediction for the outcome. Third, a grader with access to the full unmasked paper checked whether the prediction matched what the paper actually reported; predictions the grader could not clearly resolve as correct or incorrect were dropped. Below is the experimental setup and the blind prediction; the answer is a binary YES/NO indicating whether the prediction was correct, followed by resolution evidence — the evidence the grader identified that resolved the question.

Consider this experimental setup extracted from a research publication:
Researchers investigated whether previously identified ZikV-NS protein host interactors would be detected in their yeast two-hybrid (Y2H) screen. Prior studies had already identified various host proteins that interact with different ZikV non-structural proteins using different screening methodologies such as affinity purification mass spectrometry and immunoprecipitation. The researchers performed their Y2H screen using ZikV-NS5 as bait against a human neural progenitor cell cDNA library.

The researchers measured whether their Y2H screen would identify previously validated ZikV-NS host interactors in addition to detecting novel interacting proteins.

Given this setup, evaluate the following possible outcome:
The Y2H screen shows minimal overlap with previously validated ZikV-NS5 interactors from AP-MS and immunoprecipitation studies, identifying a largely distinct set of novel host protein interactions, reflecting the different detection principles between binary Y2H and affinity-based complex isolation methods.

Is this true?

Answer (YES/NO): NO